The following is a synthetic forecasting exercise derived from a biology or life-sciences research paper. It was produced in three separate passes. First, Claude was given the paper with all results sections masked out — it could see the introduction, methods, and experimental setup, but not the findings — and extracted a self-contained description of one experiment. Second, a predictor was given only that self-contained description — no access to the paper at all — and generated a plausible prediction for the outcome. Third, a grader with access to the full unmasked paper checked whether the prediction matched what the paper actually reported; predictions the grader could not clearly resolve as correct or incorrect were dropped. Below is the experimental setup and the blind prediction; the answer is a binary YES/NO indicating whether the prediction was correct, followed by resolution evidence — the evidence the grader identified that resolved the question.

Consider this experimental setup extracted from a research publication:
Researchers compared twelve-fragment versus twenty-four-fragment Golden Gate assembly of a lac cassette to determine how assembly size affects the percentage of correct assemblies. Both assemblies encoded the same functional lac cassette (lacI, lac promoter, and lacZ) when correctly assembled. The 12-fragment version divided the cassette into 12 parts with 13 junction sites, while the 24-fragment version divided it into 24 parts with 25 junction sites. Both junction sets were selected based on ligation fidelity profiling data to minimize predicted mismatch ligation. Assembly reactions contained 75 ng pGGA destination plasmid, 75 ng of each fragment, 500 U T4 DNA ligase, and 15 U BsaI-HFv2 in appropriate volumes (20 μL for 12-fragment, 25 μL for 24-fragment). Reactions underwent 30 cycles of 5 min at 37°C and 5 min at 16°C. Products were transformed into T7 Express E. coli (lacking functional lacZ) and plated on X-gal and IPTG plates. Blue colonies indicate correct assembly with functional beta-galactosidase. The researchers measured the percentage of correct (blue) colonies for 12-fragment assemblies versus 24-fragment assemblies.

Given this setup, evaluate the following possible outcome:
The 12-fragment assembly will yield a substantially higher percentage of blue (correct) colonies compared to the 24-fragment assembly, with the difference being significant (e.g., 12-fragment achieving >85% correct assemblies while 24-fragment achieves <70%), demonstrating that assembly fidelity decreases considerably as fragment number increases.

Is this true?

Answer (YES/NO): NO